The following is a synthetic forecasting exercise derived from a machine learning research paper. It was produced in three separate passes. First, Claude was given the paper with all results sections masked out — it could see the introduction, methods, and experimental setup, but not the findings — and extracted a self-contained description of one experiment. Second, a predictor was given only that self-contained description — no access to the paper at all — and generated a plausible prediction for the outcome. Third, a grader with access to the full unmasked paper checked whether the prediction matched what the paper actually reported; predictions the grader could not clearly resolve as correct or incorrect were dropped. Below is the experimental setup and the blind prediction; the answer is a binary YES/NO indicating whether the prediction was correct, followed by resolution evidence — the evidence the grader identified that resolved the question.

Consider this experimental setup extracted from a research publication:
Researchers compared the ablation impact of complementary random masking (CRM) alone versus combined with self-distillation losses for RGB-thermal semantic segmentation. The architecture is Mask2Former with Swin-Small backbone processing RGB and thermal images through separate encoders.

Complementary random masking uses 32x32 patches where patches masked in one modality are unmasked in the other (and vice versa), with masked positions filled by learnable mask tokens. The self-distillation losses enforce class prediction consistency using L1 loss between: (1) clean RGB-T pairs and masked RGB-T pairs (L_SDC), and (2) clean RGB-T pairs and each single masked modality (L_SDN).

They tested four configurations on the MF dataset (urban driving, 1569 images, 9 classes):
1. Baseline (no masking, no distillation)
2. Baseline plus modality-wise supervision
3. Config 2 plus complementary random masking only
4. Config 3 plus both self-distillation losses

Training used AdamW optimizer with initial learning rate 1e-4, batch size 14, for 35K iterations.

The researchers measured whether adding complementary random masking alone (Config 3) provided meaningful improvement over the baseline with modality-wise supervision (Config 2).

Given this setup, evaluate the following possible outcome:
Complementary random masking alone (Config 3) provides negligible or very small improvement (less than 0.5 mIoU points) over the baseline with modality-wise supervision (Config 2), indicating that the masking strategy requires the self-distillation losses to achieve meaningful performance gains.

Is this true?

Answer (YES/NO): YES